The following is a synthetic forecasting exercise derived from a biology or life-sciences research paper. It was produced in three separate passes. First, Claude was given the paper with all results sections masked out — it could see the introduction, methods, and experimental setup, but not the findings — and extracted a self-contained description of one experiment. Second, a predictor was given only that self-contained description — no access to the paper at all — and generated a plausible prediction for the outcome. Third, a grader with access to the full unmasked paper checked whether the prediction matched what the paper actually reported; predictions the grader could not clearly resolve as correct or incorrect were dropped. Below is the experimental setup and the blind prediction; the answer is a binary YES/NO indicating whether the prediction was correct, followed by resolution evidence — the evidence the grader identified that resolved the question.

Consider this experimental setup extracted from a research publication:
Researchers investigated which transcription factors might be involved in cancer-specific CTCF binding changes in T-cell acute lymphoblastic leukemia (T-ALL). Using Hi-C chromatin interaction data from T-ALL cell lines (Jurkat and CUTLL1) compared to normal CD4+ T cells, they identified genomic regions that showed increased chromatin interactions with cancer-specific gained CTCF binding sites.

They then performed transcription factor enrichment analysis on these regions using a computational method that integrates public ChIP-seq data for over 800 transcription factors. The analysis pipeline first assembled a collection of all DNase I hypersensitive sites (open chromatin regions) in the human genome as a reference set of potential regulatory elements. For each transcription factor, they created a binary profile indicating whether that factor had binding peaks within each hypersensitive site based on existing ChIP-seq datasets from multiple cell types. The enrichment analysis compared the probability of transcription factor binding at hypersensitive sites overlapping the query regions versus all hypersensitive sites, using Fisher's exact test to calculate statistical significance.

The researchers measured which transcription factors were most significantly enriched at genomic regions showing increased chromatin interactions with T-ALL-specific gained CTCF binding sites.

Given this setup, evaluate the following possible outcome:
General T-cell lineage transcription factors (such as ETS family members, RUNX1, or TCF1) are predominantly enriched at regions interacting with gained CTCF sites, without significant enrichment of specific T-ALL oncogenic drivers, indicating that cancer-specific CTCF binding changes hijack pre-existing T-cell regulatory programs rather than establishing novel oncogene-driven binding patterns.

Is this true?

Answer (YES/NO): NO